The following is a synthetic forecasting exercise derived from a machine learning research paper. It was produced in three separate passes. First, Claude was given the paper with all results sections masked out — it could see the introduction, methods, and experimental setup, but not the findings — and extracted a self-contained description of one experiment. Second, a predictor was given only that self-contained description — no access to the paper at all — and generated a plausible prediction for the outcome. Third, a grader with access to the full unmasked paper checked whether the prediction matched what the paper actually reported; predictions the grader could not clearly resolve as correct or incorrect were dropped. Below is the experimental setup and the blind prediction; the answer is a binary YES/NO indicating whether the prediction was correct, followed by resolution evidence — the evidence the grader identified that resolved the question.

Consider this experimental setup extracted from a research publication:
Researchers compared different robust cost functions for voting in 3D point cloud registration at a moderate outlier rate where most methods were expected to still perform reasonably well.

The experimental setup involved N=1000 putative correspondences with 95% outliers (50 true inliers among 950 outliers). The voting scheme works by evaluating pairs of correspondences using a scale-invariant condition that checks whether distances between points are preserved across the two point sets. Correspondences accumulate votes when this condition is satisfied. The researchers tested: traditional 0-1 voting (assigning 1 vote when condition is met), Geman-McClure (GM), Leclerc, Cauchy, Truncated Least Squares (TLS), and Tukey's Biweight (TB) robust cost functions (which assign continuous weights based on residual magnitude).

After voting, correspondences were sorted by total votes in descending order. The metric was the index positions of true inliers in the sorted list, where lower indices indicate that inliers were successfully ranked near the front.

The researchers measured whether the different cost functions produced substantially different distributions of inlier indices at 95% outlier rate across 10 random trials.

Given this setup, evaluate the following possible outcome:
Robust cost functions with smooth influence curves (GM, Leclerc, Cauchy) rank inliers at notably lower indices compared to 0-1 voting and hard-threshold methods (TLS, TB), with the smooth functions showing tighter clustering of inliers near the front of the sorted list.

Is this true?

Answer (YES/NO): NO